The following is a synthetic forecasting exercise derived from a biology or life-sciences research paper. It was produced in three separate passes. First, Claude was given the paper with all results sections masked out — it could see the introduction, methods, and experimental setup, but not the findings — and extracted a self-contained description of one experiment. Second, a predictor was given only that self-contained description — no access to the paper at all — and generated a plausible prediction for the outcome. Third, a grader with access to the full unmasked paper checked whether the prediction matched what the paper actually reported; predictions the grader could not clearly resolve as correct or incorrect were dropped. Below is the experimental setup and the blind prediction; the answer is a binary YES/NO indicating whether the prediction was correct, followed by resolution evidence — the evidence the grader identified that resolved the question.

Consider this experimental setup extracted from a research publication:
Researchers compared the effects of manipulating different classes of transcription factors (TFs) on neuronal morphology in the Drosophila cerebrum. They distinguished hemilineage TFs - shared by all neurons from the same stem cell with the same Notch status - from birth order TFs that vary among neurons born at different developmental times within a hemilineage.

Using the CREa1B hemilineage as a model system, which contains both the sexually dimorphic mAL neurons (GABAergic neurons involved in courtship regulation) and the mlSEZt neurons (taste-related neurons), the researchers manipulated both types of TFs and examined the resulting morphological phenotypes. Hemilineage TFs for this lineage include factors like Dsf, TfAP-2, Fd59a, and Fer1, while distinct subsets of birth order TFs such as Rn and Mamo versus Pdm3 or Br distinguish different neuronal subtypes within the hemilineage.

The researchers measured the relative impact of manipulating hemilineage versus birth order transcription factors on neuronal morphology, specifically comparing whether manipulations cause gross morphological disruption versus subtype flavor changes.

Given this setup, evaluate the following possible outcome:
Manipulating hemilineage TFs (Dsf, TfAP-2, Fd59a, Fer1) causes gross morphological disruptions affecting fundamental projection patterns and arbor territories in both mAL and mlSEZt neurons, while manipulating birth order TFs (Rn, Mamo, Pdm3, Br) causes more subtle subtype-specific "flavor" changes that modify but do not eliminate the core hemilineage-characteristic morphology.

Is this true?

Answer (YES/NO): YES